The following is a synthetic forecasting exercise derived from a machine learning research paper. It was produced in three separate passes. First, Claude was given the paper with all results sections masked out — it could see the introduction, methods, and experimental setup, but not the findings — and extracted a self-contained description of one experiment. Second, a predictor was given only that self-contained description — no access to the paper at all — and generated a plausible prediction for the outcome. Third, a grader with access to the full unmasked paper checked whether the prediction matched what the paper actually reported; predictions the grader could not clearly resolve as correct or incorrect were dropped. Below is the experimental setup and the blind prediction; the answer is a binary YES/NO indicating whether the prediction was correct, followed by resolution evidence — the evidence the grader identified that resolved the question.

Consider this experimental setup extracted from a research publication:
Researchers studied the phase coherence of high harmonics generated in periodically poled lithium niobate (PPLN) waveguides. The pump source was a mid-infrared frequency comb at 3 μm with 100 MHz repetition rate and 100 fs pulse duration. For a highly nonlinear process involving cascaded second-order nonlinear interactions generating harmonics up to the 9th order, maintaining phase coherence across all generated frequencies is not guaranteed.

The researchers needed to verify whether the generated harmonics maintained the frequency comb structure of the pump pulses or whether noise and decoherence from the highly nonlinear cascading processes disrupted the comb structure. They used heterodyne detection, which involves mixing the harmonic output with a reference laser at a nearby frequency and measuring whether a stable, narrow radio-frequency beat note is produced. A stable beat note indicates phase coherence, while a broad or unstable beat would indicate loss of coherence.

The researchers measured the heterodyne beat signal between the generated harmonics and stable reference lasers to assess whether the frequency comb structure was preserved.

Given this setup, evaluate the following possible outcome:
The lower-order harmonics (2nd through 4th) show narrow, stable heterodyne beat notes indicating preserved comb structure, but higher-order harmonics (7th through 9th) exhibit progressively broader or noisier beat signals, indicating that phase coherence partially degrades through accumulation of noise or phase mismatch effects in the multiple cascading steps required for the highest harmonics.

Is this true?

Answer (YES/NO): NO